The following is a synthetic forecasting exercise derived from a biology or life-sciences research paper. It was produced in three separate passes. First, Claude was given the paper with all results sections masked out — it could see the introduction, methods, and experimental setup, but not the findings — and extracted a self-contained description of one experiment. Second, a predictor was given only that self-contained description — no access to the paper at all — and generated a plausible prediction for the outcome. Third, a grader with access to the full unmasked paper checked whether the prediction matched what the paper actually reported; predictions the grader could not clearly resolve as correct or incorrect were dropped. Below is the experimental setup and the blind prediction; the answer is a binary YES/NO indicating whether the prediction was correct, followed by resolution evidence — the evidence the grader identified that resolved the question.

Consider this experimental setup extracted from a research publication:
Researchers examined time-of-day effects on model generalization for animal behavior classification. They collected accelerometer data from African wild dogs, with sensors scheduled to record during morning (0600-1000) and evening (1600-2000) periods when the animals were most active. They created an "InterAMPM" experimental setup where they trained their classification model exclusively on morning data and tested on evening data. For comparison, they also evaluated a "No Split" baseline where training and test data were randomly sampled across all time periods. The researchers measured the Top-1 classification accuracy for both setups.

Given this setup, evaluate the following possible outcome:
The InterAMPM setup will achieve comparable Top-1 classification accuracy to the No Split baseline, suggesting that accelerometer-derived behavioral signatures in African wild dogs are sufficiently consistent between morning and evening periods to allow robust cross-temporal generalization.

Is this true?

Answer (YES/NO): YES